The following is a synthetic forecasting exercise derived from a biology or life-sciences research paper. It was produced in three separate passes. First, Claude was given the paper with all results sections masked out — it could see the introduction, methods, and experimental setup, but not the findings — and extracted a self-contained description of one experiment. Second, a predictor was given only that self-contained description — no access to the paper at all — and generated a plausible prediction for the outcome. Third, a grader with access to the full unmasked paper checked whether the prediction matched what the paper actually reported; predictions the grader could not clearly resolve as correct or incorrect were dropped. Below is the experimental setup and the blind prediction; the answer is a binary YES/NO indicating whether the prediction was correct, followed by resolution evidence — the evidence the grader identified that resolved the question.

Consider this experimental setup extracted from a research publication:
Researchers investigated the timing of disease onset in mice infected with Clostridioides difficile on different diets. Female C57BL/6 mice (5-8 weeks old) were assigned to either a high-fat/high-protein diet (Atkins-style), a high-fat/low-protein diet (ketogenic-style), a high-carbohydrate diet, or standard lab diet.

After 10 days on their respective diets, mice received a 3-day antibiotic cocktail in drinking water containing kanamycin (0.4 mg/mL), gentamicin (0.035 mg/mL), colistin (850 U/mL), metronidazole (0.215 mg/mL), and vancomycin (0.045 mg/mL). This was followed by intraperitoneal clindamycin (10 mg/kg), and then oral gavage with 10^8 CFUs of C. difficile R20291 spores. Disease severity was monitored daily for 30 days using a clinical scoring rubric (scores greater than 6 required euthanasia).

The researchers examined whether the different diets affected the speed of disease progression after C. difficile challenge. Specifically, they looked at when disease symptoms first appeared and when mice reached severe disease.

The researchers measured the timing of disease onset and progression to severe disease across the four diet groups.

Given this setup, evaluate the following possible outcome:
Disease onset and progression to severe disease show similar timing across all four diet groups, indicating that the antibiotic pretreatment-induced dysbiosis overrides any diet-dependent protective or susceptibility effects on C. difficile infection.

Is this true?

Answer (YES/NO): NO